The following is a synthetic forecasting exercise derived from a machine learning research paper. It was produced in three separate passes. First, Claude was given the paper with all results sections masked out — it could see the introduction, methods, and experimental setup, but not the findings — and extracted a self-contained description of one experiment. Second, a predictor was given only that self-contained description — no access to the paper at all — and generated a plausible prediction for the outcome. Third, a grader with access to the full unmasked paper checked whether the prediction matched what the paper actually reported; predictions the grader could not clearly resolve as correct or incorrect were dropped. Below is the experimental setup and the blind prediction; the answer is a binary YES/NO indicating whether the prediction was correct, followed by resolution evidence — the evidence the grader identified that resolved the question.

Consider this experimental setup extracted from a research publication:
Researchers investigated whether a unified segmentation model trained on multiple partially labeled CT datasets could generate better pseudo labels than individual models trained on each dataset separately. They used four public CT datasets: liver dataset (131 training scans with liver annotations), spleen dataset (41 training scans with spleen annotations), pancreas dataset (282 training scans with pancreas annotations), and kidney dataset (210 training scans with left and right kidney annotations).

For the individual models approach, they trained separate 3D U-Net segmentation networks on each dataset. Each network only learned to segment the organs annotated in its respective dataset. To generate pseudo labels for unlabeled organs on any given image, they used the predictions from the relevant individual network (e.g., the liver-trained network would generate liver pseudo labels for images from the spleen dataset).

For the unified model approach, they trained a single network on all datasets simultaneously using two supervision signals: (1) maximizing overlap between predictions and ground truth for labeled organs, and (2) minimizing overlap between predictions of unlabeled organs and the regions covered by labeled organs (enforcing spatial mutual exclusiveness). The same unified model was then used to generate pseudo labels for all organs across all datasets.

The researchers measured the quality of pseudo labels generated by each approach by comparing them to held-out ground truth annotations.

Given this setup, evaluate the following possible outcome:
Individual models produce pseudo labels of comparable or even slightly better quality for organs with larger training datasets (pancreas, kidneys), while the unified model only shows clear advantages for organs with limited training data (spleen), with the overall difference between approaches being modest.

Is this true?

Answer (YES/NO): NO